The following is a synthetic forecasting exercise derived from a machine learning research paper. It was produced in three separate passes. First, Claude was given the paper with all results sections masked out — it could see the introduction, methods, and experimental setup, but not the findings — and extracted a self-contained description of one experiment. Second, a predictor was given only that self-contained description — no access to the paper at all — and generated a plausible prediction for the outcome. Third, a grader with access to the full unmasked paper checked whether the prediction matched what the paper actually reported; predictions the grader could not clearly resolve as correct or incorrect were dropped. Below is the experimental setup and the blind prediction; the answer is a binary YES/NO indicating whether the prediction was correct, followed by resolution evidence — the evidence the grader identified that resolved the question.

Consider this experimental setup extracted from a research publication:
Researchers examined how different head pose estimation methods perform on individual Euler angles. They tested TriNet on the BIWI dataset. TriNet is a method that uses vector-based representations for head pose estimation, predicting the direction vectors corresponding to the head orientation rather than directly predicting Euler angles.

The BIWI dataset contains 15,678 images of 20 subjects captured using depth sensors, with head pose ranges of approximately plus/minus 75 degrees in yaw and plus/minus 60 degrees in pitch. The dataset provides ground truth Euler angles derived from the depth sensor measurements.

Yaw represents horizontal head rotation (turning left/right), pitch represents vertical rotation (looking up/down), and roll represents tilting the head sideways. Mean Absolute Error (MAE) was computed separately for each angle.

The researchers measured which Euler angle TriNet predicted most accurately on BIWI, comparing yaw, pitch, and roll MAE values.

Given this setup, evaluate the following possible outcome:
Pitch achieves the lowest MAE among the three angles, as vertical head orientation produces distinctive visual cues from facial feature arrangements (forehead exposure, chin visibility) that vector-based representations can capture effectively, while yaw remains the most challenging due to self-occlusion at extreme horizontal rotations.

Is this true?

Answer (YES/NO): NO